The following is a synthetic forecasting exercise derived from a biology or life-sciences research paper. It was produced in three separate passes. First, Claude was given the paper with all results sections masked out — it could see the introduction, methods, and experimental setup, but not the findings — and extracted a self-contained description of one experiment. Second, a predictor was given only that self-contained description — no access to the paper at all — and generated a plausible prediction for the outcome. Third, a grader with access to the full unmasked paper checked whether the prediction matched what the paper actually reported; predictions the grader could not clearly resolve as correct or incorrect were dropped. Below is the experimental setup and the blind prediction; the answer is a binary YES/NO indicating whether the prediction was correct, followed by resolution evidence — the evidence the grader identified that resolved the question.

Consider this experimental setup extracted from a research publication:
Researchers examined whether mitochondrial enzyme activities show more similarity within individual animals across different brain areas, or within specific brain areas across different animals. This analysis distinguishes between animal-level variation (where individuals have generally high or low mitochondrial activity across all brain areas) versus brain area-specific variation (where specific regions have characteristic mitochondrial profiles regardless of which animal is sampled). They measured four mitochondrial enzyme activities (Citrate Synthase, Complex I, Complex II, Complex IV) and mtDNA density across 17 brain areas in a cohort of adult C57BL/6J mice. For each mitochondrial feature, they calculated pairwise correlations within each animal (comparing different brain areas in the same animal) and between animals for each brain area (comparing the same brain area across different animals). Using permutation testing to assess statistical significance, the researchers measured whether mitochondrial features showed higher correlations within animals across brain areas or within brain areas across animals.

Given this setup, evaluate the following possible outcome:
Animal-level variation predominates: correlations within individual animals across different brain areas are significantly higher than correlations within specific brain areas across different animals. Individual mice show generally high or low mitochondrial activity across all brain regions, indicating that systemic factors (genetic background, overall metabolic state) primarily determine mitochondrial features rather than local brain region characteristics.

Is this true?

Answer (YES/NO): NO